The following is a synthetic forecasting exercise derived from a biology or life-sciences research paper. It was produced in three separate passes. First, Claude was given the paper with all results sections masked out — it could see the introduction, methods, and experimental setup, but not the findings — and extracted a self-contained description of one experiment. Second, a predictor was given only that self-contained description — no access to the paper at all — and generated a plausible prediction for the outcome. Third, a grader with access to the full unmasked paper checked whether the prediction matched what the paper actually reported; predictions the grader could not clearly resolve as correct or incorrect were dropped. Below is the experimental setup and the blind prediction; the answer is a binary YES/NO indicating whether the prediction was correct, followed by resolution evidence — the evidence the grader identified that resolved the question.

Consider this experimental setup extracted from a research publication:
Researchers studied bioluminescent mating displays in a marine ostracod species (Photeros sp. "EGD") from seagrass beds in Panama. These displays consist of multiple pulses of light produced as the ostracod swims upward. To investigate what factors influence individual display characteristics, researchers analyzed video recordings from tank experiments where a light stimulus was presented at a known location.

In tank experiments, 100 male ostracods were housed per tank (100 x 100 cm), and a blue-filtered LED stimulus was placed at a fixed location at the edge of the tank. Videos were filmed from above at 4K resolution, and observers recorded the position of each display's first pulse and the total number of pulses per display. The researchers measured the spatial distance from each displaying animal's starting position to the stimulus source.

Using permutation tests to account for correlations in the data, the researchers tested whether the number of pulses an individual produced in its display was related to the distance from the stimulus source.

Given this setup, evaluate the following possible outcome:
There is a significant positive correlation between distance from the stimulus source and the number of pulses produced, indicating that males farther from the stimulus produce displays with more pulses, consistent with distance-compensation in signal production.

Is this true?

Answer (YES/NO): YES